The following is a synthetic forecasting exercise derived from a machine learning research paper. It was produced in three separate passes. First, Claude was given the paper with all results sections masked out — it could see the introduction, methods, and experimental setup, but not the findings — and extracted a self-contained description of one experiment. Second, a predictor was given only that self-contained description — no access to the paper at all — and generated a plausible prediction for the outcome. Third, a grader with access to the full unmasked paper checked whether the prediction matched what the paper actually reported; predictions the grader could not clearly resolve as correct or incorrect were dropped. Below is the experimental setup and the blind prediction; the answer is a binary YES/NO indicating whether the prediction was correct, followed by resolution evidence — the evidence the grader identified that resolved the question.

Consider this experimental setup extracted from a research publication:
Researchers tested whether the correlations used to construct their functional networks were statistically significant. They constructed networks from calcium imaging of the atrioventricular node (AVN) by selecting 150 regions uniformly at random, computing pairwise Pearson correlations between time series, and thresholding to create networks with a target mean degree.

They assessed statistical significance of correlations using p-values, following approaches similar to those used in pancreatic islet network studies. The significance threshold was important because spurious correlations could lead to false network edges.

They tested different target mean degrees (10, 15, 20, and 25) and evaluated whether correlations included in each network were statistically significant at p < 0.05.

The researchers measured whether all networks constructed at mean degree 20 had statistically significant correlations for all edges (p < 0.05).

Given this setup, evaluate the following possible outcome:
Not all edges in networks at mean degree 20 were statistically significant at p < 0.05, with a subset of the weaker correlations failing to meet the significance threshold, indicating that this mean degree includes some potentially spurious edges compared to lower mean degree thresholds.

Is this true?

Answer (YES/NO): YES